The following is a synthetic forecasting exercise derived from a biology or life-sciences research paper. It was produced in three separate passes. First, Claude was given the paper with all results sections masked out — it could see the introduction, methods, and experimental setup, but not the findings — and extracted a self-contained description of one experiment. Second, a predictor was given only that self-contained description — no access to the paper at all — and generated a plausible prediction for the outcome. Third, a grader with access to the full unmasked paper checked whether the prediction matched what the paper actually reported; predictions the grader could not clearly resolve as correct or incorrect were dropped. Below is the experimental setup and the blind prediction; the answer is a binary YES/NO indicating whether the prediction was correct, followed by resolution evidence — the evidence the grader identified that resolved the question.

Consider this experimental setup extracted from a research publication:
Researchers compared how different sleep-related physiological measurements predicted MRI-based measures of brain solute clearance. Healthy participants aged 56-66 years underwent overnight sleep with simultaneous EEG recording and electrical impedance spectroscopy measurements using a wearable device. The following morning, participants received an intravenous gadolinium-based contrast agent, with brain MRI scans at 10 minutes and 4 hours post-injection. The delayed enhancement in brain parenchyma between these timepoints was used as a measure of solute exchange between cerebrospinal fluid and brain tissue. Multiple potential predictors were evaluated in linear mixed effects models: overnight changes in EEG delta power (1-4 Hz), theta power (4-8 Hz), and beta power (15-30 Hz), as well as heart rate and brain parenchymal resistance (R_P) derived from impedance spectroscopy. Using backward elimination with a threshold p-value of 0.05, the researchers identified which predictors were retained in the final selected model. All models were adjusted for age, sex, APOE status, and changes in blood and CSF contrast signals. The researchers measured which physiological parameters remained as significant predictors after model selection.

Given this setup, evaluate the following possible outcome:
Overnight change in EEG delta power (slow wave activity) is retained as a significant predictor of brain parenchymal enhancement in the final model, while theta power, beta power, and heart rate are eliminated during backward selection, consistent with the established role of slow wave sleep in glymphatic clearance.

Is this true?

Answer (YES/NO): NO